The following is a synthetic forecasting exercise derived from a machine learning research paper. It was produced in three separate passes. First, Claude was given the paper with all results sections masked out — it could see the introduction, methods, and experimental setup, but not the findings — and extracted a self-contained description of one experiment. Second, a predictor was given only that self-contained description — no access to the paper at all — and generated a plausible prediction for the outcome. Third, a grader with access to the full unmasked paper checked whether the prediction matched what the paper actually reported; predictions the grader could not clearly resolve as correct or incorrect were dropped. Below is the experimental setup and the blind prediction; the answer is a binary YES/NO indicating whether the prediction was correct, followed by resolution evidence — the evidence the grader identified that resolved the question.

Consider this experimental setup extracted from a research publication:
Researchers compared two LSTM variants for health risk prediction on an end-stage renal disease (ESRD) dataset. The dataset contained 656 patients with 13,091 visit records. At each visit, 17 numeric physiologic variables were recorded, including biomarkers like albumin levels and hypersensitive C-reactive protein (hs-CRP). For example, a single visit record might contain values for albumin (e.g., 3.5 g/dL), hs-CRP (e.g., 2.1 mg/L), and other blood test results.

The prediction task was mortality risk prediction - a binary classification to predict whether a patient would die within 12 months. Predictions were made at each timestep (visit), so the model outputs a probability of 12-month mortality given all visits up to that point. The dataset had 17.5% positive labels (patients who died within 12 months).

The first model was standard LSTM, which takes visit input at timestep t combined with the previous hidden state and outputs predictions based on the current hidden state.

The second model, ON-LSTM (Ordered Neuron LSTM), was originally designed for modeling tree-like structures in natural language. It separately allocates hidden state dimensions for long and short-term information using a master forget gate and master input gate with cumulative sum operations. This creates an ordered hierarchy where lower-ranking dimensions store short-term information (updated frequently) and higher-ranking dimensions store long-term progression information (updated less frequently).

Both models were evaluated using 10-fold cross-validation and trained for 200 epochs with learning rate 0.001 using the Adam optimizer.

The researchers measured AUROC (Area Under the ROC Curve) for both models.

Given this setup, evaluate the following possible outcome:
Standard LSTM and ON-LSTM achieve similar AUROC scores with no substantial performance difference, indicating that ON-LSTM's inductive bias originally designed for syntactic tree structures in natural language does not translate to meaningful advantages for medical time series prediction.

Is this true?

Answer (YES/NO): YES